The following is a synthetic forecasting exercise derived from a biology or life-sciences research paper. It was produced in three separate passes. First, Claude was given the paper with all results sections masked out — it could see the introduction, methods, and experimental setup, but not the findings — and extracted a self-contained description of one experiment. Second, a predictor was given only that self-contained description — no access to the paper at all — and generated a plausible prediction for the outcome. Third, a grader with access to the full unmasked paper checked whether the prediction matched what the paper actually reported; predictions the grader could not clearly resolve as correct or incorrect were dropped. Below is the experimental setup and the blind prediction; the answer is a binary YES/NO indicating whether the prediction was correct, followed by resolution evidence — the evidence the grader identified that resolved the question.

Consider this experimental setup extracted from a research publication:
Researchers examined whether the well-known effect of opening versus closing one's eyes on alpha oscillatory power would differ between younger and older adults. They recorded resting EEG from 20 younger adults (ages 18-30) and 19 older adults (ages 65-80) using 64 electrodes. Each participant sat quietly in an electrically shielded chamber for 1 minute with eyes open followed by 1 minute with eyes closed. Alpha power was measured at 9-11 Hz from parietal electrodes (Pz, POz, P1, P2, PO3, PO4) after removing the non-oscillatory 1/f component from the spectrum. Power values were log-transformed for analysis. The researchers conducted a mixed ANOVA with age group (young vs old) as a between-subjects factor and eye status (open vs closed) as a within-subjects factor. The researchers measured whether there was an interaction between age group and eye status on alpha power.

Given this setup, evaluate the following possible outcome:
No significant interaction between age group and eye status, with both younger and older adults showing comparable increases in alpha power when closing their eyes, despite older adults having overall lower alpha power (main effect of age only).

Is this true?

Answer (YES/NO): NO